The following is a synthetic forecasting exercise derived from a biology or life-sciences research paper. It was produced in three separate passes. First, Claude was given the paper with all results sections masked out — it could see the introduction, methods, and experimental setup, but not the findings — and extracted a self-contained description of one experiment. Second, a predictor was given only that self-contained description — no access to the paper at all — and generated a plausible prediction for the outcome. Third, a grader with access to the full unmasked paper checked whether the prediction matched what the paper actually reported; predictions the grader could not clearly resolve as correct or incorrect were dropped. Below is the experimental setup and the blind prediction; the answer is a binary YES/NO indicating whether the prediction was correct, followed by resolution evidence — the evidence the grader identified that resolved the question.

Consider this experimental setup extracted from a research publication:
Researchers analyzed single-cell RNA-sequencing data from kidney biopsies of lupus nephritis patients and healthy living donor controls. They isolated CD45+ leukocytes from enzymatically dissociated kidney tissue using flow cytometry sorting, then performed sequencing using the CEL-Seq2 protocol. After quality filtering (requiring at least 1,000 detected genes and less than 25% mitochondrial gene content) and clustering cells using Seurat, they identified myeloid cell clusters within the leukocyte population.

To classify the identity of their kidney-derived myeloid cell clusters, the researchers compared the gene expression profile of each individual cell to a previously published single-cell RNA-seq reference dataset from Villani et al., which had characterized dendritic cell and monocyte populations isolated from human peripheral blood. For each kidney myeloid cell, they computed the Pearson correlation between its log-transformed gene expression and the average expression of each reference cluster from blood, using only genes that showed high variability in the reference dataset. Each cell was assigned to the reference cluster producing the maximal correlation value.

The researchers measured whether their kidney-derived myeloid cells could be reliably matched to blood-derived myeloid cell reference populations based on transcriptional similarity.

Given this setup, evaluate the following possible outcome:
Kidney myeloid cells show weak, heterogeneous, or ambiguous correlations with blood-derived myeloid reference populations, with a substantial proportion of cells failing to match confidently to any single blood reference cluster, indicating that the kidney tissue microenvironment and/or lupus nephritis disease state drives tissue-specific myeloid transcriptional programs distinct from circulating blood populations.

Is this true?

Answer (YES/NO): NO